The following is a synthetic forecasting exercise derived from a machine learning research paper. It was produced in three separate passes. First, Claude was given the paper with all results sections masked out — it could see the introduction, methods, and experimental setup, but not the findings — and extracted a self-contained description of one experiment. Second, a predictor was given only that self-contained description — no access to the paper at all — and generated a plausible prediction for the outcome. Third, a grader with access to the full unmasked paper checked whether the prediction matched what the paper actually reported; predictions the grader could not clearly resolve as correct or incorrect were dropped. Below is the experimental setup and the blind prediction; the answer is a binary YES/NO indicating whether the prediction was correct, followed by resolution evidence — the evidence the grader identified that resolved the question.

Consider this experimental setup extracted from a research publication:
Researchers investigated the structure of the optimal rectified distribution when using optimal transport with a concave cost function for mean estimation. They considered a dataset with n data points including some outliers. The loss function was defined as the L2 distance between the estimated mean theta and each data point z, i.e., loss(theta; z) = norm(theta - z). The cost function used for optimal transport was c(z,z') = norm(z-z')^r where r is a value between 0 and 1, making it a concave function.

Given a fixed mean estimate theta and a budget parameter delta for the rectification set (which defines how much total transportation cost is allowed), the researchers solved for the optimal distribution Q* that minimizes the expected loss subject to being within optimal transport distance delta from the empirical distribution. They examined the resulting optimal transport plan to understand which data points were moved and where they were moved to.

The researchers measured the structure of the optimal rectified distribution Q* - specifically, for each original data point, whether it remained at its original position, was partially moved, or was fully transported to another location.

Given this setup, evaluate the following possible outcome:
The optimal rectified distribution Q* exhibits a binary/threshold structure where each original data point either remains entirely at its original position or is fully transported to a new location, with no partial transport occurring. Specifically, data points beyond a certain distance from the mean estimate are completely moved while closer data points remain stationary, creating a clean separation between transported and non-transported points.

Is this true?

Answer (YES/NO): NO